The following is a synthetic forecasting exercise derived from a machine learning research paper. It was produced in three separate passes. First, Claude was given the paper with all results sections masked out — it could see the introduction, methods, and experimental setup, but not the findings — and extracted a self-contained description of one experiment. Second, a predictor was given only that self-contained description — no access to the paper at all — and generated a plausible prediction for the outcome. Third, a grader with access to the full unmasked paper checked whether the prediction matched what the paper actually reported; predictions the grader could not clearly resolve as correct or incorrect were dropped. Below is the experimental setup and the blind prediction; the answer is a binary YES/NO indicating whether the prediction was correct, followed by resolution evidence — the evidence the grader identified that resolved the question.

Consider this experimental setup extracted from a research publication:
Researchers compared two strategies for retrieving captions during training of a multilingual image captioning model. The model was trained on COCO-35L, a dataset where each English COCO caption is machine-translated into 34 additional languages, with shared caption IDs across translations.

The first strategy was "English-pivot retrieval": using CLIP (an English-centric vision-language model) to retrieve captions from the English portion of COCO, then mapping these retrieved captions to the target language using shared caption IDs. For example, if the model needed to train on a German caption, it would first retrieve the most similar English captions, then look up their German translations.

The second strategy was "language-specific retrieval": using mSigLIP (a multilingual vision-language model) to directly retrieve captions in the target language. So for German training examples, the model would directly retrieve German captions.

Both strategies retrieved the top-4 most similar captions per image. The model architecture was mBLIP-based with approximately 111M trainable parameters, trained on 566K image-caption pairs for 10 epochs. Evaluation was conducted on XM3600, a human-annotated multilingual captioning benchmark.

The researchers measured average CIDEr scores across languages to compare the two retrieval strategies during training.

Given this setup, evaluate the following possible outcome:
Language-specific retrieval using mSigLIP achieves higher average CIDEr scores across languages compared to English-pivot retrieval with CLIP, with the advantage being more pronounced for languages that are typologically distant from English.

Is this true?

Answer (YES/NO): NO